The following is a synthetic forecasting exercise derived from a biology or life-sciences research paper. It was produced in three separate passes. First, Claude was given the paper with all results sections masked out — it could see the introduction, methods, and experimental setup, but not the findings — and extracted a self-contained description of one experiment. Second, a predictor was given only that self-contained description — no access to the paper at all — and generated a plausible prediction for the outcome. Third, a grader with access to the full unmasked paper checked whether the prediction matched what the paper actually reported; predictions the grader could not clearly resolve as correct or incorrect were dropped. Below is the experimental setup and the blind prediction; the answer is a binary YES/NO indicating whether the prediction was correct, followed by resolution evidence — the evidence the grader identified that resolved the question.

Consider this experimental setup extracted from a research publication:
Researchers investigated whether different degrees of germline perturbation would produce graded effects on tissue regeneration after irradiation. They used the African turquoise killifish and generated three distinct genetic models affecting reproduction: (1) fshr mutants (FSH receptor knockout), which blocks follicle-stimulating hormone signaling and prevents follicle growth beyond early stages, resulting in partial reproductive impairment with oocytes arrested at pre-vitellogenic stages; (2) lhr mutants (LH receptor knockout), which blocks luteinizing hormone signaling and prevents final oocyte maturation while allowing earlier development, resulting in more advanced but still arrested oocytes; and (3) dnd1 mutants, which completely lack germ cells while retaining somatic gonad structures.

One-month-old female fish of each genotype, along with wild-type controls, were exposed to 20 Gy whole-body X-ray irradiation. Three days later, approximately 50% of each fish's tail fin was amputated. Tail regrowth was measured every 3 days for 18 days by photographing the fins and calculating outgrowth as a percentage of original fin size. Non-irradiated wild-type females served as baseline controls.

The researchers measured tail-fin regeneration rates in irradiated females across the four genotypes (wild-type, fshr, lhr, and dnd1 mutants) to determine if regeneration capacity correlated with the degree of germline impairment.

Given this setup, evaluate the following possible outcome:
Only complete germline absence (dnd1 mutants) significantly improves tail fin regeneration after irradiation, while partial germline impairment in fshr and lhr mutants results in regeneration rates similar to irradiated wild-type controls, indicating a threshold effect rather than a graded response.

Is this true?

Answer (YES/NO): YES